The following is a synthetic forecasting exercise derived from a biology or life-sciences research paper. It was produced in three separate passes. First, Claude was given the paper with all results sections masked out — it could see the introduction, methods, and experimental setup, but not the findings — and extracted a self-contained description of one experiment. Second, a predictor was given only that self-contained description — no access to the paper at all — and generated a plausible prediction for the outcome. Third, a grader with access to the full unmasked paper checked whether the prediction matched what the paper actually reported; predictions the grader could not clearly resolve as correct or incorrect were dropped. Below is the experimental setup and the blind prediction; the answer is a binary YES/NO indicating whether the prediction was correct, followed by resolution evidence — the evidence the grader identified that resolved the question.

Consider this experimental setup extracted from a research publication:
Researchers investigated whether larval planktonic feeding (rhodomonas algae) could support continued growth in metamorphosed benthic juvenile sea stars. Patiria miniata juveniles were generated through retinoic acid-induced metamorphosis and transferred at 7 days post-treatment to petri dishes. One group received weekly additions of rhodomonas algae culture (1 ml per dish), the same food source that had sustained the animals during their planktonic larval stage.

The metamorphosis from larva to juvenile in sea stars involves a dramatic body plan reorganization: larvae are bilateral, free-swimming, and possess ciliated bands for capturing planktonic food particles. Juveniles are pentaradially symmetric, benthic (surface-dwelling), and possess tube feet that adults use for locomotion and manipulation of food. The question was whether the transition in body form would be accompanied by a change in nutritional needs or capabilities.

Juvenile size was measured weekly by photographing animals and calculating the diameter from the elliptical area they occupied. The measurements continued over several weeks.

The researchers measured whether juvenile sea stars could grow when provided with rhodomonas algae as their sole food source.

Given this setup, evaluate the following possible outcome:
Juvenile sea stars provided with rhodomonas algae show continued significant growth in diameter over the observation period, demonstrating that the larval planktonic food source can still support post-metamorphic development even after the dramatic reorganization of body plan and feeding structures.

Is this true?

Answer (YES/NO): NO